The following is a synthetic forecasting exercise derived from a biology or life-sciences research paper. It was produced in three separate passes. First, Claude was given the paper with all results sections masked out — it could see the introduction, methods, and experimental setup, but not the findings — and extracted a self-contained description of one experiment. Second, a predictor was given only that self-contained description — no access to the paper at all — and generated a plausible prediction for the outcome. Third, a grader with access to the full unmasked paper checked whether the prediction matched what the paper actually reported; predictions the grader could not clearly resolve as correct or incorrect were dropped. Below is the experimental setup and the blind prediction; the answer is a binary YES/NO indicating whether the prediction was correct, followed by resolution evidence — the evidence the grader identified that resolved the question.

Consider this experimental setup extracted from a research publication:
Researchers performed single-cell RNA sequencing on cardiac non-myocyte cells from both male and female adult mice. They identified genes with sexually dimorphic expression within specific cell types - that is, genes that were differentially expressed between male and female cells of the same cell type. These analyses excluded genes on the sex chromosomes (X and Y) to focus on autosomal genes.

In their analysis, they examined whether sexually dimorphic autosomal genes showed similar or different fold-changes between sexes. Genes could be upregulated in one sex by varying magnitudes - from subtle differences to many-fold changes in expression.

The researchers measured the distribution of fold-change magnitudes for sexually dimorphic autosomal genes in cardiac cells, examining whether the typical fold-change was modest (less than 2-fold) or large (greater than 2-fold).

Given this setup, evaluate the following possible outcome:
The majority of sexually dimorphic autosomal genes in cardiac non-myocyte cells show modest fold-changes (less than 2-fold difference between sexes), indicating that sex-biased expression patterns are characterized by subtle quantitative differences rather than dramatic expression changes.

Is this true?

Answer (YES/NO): YES